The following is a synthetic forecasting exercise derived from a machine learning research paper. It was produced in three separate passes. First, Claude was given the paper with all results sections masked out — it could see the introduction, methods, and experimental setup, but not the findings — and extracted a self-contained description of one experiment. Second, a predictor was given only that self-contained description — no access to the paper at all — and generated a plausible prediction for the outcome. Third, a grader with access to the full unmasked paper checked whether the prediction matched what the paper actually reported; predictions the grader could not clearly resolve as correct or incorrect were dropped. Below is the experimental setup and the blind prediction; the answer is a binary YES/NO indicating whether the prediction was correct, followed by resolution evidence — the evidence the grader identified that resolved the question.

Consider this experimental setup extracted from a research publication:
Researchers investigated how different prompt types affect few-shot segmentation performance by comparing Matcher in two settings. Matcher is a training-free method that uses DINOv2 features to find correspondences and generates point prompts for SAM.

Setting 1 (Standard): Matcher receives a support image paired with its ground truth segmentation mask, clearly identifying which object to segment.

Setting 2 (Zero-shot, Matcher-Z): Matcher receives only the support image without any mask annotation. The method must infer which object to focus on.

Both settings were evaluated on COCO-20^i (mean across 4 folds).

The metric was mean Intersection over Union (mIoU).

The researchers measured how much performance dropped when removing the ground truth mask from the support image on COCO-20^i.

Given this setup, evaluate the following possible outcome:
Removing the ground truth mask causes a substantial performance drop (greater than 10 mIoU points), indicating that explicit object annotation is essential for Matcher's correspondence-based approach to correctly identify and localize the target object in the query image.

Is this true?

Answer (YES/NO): YES